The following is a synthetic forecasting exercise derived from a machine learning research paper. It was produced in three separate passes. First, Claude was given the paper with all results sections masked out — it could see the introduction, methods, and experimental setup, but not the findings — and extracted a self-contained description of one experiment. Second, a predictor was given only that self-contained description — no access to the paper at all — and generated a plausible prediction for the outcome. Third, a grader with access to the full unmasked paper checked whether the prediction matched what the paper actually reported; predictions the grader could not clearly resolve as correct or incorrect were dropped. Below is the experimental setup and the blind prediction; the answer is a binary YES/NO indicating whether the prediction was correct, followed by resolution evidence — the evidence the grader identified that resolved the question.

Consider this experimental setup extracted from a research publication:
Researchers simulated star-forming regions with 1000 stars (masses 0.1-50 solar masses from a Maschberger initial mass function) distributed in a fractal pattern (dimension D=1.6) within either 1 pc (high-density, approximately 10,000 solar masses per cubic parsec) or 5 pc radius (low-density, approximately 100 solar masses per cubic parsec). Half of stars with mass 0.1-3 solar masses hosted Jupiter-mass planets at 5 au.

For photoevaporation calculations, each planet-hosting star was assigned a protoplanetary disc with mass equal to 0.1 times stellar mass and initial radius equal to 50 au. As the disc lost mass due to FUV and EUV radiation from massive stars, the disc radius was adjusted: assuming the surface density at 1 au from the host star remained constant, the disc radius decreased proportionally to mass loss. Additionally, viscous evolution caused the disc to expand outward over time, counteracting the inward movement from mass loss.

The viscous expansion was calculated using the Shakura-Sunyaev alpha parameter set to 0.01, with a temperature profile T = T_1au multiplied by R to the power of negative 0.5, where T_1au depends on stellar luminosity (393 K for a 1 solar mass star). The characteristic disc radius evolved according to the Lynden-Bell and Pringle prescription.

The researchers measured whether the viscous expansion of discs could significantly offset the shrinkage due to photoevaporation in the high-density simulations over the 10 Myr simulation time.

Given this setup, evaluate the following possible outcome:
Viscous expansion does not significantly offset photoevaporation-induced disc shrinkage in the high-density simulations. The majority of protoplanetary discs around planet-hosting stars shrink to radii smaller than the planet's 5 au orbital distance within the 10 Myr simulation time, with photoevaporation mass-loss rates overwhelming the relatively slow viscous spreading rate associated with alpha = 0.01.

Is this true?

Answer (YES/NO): YES